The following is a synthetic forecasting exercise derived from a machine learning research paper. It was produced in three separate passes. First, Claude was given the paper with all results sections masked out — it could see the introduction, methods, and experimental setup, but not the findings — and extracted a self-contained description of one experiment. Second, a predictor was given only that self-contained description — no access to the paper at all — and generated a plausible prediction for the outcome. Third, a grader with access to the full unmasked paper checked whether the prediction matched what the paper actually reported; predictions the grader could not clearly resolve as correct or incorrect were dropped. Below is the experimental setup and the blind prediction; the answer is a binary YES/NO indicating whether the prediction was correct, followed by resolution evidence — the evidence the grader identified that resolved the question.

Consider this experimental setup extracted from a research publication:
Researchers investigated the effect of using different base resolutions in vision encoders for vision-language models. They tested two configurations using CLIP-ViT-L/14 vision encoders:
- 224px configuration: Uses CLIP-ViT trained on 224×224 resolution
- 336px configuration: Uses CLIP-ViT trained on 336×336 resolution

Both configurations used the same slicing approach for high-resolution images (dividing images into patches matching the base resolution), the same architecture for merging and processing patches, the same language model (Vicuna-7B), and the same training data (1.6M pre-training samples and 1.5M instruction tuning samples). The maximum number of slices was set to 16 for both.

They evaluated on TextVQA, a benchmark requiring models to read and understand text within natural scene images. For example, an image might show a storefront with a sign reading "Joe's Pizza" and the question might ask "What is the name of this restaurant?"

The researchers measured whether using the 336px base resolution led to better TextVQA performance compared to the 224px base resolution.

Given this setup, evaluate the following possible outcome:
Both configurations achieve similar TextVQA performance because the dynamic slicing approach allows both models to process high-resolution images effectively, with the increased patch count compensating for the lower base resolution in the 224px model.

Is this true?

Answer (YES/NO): NO